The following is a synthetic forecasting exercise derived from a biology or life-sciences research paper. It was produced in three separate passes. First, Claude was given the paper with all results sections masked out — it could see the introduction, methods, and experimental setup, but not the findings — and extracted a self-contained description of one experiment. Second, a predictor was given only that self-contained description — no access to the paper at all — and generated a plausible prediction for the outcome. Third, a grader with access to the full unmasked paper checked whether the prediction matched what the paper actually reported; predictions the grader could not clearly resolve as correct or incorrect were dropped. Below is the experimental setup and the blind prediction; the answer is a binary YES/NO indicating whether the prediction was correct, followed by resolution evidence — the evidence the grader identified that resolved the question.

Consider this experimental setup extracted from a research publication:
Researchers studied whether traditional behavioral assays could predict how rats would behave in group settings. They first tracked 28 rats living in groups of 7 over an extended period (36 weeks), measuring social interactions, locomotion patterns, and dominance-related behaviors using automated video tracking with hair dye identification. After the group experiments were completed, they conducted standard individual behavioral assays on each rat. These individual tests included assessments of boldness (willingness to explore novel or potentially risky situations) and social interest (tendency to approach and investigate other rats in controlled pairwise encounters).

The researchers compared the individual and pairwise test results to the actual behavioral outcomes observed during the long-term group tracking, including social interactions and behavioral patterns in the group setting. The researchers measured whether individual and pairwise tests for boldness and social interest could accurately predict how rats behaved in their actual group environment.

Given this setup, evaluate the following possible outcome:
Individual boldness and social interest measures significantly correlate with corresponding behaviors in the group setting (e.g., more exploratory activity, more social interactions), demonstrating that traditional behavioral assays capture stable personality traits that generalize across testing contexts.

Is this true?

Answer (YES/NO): NO